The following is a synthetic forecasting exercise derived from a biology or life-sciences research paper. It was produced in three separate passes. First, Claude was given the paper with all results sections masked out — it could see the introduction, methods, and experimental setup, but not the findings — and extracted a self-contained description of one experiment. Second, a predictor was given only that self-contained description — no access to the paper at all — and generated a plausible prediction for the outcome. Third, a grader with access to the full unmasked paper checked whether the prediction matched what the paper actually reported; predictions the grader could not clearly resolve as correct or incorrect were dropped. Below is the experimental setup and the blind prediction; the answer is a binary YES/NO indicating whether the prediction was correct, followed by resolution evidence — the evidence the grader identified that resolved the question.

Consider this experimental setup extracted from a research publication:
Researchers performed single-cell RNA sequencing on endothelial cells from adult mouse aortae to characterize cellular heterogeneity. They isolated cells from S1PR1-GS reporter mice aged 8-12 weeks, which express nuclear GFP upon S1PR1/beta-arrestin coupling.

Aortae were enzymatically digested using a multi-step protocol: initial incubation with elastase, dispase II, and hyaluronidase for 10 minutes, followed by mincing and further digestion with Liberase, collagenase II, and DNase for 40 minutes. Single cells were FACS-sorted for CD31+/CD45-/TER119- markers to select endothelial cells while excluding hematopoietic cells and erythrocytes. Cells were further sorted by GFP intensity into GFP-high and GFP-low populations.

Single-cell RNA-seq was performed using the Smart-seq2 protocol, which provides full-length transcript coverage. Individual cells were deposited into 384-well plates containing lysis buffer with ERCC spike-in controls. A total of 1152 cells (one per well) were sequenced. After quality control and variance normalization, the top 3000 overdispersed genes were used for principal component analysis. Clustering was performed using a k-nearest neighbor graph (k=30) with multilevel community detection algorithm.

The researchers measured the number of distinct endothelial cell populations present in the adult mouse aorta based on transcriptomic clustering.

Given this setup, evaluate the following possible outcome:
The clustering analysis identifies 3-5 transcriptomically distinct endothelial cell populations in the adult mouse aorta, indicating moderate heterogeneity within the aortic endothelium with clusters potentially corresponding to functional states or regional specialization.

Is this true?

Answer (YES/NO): NO